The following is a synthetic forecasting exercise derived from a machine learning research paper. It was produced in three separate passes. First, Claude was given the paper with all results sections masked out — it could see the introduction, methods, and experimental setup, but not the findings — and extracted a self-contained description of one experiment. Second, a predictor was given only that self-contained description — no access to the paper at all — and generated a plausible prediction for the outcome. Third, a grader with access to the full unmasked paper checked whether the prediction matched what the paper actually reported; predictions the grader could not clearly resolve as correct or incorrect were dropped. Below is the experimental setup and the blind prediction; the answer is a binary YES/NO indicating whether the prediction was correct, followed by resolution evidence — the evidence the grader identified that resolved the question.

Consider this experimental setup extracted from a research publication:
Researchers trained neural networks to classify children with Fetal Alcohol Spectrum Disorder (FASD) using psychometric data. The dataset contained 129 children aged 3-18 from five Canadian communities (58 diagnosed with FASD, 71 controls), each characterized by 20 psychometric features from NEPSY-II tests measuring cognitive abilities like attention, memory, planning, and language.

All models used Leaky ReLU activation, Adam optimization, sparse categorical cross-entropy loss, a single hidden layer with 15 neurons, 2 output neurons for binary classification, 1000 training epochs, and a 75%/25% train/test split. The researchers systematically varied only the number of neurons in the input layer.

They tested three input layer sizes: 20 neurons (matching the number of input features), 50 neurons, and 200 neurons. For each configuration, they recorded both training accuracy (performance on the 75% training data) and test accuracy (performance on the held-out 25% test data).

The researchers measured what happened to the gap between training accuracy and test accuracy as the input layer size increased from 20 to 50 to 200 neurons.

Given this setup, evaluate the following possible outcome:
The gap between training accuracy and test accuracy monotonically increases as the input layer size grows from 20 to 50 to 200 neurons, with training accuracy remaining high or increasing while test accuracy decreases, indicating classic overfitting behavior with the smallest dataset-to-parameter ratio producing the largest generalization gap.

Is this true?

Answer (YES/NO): NO